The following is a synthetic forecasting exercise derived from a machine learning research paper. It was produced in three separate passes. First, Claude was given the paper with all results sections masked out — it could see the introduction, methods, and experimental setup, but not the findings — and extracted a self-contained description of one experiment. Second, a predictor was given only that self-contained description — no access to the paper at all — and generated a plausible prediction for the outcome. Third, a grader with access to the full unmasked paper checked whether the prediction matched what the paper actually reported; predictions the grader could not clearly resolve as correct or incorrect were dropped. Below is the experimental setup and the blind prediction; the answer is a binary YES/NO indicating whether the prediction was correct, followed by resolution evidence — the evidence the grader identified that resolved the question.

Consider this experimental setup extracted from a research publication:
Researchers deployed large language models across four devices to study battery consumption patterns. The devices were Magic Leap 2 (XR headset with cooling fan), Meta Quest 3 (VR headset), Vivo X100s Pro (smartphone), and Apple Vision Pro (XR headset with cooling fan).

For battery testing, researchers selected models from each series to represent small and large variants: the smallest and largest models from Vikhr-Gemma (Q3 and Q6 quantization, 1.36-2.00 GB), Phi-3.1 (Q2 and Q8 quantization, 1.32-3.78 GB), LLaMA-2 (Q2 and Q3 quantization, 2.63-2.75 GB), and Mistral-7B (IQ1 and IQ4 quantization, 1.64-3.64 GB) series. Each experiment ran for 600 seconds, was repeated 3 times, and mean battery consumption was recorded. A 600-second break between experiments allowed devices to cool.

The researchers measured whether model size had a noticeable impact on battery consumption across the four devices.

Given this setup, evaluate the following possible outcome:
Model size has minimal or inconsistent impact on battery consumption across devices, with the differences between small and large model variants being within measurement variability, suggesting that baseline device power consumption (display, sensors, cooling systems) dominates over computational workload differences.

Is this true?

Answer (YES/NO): NO